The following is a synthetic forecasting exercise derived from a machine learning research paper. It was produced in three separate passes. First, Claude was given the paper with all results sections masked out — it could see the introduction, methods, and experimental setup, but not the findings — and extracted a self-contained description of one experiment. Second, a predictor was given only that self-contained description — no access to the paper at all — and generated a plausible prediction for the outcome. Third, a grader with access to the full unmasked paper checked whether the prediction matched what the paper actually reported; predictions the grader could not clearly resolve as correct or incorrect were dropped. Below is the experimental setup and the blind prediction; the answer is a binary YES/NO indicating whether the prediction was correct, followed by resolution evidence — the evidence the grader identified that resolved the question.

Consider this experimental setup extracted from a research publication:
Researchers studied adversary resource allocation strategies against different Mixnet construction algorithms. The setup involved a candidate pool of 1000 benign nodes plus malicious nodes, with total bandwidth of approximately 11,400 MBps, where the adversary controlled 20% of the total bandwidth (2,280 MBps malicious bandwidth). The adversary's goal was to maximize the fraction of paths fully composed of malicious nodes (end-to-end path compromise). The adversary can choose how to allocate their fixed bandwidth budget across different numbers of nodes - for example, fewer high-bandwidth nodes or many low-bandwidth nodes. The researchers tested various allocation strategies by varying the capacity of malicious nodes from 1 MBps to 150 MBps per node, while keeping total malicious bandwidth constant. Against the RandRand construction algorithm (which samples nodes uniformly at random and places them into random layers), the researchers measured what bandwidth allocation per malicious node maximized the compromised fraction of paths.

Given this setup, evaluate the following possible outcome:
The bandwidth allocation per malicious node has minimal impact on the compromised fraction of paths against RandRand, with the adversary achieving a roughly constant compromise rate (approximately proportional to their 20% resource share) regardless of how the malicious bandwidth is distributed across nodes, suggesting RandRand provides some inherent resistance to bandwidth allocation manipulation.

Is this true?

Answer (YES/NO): NO